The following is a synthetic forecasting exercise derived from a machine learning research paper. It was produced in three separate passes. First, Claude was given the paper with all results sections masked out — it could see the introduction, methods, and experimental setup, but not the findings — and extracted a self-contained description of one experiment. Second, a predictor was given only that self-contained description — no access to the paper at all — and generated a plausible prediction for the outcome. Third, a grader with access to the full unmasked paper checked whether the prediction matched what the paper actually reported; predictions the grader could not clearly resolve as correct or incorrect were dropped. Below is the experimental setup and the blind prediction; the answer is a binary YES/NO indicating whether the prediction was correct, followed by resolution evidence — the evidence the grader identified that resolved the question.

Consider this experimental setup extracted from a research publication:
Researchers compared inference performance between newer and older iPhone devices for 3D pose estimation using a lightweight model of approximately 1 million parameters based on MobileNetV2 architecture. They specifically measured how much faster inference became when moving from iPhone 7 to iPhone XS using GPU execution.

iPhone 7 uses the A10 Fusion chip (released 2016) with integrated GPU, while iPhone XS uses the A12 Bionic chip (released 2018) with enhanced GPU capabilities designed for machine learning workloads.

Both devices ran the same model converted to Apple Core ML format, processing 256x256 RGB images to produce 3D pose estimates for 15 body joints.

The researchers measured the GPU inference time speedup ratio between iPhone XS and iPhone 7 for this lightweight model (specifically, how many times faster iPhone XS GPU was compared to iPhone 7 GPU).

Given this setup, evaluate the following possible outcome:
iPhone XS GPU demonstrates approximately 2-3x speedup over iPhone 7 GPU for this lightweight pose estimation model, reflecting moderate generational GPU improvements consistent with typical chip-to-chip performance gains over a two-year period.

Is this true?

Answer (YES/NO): YES